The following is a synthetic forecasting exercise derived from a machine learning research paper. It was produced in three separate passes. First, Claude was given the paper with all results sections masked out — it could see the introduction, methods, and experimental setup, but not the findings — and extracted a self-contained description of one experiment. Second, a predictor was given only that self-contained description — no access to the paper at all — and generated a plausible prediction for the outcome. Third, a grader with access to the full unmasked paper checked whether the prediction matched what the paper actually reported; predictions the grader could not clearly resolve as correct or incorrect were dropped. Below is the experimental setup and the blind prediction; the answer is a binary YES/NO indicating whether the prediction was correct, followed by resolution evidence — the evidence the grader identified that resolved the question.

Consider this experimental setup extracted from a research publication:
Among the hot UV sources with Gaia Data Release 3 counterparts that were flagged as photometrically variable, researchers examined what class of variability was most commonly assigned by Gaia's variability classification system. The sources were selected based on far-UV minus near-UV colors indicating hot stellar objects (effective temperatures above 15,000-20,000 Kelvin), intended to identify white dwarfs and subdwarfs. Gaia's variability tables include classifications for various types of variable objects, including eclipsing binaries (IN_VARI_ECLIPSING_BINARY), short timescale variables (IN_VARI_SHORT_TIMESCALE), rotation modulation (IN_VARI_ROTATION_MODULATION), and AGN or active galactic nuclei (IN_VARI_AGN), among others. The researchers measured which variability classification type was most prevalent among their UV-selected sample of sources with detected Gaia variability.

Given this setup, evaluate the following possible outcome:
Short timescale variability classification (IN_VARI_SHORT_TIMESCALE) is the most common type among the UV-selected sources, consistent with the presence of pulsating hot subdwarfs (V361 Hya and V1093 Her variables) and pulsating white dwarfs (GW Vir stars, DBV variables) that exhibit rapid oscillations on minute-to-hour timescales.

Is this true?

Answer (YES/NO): NO